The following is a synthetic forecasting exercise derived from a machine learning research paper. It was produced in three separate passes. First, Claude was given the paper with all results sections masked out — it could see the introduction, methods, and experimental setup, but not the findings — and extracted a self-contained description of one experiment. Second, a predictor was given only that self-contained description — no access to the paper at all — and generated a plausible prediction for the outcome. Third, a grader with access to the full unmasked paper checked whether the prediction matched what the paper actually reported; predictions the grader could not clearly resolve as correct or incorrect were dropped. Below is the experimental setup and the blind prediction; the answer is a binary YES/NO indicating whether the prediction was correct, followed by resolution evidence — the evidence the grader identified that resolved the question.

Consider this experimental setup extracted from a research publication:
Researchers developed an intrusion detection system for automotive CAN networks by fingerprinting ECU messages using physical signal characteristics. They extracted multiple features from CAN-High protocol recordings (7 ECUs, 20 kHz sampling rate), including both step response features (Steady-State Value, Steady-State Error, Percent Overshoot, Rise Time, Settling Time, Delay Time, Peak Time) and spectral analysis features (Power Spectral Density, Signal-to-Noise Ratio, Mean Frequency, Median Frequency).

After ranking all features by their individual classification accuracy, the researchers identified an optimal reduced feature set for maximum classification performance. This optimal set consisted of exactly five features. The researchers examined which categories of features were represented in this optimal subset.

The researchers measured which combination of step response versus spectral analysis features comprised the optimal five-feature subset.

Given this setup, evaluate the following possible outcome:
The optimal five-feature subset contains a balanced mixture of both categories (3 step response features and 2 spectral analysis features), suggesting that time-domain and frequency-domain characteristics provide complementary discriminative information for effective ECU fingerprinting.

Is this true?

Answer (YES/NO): YES